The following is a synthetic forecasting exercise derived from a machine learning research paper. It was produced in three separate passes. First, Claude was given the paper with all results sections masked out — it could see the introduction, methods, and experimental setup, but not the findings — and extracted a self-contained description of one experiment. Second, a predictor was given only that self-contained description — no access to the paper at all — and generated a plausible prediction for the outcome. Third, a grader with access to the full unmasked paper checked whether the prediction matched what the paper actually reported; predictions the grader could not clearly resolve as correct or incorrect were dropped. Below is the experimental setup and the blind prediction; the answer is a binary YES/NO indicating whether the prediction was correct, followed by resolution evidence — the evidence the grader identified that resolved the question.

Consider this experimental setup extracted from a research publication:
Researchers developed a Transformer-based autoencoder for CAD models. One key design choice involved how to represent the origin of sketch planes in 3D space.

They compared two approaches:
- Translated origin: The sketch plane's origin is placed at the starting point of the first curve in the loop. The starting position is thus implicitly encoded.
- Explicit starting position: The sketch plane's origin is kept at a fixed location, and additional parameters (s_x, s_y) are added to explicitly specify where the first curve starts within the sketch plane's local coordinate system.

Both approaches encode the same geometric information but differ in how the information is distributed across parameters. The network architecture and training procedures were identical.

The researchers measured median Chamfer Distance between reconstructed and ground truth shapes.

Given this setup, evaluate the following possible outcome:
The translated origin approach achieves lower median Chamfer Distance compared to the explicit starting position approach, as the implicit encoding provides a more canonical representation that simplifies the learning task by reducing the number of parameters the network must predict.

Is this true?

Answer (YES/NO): YES